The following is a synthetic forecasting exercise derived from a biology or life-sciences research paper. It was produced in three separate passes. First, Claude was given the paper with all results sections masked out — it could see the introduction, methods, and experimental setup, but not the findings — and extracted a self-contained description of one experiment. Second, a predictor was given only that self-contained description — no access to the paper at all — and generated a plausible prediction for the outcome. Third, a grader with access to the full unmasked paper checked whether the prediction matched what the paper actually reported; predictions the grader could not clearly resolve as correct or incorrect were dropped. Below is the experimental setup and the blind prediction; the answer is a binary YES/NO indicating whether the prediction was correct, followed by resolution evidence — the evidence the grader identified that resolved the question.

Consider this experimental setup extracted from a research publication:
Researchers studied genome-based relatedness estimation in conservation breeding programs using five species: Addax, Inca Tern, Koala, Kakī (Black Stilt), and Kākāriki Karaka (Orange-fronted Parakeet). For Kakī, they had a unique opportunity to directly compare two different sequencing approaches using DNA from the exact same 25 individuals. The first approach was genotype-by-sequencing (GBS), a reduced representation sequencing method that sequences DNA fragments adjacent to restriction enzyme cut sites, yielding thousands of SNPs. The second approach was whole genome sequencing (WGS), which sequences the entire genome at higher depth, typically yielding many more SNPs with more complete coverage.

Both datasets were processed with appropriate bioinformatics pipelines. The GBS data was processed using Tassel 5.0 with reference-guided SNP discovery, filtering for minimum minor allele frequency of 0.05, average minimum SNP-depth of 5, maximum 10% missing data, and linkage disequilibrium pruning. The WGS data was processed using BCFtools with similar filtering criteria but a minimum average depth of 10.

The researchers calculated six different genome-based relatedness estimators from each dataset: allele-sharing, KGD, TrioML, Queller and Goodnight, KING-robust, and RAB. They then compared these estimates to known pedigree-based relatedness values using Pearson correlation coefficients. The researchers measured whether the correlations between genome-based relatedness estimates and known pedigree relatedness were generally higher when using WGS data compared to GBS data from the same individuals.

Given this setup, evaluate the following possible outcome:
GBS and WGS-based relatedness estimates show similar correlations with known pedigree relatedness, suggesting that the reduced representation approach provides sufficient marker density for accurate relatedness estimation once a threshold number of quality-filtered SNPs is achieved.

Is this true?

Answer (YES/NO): NO